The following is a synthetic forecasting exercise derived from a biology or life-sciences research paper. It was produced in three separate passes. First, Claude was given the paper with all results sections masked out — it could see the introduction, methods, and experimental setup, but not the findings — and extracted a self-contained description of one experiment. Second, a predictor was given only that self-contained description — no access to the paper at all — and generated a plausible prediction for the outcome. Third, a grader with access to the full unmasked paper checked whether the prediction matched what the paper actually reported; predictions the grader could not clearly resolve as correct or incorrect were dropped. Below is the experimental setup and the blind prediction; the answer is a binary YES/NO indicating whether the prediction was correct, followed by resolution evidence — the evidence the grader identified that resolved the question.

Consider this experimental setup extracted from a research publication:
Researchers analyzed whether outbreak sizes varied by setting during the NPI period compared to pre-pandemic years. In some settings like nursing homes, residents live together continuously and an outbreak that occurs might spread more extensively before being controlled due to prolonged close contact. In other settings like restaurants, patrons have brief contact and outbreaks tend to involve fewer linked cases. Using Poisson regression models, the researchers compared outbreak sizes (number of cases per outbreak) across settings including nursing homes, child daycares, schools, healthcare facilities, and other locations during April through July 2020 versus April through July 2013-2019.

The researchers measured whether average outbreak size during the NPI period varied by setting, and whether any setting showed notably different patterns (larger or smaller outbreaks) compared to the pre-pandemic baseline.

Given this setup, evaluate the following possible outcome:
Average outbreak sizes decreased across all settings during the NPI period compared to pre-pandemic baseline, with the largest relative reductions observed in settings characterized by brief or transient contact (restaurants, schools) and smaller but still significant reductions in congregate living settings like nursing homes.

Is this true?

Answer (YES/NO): NO